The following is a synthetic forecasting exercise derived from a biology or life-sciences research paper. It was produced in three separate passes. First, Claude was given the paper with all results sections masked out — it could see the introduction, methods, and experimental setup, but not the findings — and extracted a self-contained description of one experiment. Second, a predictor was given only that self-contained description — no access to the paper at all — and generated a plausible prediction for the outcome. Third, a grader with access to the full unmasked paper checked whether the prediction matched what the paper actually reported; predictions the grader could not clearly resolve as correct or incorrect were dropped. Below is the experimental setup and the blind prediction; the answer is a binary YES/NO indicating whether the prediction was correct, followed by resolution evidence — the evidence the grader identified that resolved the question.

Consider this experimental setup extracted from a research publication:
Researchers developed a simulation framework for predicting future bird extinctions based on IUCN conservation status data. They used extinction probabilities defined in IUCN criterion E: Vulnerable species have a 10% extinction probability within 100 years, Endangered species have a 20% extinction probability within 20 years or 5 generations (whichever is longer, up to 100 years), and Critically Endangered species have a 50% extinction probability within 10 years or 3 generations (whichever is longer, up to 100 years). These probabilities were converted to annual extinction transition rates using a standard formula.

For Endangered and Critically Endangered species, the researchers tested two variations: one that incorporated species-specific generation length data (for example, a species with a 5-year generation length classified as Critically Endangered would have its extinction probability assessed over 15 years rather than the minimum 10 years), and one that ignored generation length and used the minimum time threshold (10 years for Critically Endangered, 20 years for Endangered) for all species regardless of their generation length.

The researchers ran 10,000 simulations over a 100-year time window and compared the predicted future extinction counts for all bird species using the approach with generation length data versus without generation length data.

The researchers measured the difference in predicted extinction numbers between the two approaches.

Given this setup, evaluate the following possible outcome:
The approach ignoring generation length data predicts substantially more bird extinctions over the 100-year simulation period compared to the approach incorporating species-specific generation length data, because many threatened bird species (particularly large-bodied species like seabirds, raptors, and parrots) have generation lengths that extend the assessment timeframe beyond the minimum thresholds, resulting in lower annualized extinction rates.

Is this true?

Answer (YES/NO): NO